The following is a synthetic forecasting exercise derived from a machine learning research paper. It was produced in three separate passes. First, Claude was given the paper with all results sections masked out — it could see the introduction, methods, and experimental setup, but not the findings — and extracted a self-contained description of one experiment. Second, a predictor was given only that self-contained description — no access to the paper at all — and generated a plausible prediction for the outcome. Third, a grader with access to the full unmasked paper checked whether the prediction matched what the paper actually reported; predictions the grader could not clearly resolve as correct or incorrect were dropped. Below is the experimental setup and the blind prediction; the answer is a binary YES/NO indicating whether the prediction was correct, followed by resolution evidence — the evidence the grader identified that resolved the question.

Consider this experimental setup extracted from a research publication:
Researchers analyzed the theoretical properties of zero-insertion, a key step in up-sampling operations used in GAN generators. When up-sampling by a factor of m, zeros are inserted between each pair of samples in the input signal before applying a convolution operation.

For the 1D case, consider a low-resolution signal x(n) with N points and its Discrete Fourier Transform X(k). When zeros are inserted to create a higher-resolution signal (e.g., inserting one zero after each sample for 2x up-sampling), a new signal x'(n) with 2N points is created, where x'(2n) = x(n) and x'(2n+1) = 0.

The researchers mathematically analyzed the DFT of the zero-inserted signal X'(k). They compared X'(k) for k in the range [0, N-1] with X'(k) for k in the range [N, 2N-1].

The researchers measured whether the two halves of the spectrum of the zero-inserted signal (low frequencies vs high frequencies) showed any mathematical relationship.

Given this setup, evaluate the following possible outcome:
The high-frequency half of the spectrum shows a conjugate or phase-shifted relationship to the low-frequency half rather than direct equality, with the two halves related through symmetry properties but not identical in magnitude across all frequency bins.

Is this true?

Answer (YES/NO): NO